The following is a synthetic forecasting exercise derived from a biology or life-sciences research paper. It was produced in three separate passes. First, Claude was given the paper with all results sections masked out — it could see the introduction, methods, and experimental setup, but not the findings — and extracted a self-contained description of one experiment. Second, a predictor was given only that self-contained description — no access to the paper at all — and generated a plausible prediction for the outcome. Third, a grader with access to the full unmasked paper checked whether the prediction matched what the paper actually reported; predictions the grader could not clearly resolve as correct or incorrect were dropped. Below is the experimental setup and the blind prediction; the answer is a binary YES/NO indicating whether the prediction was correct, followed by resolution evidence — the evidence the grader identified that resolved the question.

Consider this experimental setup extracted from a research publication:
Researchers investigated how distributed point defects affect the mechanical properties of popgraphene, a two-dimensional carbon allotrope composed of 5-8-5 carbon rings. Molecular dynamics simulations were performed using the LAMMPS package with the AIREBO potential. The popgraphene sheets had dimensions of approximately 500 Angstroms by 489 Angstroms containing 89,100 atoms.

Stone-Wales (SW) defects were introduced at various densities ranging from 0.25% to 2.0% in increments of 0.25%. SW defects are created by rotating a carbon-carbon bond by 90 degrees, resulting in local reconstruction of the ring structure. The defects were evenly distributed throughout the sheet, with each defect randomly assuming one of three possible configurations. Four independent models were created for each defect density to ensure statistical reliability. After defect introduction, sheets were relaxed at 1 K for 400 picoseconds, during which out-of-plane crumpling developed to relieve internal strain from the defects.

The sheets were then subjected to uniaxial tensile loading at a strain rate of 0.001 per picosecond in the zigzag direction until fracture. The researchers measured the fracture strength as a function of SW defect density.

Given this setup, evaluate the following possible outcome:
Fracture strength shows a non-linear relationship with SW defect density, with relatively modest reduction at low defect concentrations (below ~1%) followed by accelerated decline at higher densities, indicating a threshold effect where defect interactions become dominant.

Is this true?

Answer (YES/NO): NO